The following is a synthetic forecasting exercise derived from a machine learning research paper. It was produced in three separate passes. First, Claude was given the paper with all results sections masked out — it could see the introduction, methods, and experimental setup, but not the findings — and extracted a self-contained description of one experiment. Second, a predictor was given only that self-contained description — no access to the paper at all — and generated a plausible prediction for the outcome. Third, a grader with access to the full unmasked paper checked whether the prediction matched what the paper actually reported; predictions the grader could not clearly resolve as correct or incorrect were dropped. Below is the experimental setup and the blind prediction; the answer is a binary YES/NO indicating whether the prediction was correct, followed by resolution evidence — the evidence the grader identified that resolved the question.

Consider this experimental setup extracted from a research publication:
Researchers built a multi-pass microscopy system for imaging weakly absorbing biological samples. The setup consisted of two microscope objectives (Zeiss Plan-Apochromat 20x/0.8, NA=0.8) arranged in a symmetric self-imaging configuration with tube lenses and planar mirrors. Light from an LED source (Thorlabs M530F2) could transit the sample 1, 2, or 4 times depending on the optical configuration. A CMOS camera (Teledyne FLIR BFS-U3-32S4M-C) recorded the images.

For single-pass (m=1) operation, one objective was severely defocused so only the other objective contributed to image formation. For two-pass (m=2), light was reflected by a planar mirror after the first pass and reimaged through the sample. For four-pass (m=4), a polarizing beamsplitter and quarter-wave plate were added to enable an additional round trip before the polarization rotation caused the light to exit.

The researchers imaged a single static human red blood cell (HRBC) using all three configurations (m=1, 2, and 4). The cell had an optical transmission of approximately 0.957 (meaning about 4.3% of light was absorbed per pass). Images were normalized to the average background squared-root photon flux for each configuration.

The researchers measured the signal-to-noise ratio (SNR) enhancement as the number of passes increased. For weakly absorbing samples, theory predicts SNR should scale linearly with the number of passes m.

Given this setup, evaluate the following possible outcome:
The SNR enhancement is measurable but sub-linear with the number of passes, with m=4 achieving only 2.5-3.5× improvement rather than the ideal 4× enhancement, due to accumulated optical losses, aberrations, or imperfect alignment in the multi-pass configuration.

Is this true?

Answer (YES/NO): NO